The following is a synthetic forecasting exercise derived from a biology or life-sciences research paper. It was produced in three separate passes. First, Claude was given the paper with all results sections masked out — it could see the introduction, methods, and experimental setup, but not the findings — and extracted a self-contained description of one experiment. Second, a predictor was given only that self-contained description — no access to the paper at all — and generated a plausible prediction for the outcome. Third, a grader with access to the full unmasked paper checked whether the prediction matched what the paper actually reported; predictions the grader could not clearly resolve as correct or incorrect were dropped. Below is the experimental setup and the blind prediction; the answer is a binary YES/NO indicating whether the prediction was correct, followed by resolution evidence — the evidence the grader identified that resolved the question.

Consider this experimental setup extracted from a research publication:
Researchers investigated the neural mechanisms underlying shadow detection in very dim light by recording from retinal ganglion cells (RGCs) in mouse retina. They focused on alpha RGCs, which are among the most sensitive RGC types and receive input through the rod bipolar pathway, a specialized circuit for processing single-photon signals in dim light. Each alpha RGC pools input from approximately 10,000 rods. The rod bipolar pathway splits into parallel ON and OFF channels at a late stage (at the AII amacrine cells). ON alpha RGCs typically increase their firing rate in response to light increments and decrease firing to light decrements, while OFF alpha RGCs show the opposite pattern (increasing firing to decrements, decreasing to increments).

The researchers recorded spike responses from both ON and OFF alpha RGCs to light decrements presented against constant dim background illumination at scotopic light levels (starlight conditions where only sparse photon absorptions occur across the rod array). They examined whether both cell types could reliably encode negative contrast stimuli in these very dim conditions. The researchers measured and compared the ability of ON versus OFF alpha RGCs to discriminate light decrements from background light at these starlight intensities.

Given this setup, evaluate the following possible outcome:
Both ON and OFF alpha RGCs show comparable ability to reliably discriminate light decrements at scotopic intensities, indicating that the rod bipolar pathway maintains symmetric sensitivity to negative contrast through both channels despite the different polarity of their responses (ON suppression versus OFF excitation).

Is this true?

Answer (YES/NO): NO